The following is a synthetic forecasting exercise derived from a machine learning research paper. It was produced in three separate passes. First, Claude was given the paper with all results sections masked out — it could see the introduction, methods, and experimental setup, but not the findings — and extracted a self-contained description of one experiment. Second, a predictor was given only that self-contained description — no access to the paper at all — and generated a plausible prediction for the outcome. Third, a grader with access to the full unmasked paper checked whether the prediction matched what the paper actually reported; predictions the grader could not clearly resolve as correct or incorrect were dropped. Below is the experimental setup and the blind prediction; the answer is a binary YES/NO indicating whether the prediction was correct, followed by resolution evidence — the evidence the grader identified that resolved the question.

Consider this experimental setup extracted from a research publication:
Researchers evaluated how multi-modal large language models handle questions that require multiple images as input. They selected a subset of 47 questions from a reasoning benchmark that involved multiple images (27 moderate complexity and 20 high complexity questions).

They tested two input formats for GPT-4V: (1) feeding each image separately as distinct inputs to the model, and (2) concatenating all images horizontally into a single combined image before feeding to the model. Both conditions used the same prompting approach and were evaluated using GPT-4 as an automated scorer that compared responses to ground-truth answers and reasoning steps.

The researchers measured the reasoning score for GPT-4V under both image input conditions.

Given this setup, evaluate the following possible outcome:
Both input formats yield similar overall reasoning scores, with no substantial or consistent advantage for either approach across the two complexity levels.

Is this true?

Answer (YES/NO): NO